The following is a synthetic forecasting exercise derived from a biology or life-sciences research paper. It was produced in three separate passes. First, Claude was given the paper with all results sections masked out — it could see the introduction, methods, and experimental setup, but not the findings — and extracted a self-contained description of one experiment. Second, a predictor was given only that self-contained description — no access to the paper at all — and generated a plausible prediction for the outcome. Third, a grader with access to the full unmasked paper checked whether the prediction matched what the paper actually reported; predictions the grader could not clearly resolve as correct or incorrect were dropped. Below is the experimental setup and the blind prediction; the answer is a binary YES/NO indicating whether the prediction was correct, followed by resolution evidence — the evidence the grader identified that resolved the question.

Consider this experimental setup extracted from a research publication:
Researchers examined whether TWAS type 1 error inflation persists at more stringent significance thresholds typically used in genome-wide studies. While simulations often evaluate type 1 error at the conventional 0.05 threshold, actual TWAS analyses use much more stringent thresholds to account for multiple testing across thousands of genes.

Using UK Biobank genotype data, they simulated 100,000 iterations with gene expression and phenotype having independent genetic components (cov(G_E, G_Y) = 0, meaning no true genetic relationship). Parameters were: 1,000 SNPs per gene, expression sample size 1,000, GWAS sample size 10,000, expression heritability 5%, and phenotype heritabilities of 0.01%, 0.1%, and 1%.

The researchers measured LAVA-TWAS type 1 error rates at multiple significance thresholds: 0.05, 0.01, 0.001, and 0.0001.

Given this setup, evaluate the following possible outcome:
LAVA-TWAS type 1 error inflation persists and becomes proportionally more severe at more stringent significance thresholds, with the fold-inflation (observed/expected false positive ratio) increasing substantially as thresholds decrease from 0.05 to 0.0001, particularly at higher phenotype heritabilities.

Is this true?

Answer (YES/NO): YES